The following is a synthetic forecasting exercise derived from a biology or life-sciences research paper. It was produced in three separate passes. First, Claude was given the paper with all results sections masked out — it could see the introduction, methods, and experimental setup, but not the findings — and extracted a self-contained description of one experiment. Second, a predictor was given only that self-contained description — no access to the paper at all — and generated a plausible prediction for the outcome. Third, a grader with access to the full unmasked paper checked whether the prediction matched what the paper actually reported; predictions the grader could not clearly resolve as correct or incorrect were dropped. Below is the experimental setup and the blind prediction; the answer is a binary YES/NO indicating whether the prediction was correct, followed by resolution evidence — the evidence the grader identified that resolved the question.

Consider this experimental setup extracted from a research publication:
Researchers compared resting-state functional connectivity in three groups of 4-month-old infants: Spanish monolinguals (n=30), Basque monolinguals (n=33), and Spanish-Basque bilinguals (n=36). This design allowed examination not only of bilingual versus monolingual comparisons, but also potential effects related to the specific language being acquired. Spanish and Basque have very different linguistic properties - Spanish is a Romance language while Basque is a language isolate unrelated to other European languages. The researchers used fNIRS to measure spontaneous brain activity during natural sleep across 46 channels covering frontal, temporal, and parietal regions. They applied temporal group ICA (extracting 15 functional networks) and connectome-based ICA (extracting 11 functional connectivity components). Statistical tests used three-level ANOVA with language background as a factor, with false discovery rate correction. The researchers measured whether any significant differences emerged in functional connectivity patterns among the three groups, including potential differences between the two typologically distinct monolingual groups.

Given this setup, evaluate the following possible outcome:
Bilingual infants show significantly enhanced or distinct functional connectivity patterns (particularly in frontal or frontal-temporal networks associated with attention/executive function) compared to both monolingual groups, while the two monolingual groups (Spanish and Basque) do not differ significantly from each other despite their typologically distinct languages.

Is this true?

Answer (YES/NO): NO